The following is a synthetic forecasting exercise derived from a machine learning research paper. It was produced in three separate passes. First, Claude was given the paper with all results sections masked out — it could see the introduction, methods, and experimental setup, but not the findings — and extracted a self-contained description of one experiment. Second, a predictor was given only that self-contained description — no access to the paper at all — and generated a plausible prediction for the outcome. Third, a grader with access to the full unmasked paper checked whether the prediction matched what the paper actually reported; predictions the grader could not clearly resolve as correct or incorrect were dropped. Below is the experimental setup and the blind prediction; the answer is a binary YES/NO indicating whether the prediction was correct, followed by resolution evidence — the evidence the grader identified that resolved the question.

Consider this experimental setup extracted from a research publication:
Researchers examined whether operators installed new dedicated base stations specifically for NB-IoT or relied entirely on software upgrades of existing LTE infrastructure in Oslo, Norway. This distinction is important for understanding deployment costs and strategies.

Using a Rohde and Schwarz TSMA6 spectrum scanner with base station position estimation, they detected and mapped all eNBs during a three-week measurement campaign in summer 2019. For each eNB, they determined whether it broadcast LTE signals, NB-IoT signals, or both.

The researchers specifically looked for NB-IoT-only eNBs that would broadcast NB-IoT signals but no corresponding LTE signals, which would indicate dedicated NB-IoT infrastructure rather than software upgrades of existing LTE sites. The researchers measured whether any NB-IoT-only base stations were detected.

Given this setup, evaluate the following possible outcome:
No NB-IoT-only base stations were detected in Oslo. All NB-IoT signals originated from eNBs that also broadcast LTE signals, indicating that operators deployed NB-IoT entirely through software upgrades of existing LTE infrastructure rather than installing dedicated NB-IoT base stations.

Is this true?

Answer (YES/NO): NO